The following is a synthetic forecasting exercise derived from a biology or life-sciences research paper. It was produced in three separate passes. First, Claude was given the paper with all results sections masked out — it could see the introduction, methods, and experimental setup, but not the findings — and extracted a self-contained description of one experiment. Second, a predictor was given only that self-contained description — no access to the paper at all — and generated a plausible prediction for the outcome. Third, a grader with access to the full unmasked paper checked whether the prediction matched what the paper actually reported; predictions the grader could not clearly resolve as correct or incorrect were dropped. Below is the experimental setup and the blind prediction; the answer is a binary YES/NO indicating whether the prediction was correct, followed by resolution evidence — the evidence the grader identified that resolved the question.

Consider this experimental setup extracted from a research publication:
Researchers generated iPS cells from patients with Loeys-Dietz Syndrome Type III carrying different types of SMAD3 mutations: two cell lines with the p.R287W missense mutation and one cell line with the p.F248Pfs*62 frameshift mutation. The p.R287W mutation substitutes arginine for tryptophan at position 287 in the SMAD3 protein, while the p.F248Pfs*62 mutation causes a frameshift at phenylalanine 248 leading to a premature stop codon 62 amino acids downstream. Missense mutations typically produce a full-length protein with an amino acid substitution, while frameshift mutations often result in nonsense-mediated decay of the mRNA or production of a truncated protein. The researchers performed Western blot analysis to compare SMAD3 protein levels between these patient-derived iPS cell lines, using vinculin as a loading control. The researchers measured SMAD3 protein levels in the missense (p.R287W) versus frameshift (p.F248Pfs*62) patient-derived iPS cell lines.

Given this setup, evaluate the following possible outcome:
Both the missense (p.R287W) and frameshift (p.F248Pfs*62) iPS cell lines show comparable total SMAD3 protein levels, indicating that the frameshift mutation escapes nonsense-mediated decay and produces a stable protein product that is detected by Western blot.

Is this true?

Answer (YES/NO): NO